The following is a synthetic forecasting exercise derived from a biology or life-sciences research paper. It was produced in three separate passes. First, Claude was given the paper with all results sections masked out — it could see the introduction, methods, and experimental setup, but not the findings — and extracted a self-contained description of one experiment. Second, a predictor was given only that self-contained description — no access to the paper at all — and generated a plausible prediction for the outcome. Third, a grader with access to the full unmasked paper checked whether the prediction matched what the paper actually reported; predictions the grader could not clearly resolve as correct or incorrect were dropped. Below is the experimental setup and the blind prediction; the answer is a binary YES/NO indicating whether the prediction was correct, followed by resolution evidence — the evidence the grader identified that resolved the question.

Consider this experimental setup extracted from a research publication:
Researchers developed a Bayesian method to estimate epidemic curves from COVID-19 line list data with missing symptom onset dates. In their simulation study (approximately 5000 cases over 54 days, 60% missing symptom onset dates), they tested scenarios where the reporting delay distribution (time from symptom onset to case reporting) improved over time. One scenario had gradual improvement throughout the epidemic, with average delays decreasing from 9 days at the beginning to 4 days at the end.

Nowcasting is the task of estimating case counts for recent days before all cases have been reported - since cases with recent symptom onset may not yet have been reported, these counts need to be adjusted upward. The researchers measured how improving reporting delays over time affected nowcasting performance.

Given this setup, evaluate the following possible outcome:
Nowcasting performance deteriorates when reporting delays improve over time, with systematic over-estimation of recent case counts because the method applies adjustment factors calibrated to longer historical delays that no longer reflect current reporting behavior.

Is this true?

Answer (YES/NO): NO